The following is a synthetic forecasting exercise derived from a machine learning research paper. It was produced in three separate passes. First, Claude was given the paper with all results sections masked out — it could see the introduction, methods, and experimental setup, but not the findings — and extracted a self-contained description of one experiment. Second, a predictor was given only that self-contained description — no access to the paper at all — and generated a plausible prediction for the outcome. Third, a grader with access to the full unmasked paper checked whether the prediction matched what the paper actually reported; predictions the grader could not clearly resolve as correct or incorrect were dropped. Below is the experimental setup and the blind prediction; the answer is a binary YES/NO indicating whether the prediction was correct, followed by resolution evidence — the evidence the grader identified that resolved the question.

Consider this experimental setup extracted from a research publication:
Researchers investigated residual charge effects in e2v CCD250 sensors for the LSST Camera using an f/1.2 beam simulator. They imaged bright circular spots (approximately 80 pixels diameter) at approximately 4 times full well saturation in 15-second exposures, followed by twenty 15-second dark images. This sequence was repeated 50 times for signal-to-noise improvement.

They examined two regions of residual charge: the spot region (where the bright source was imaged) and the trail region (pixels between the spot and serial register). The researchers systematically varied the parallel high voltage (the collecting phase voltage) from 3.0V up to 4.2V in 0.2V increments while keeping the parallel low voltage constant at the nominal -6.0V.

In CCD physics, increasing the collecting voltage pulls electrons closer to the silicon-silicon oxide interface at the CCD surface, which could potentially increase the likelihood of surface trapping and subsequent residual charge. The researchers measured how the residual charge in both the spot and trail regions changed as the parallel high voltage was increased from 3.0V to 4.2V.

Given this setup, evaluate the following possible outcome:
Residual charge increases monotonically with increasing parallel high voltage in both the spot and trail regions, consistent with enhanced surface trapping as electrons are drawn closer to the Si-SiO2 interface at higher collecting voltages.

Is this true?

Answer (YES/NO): YES